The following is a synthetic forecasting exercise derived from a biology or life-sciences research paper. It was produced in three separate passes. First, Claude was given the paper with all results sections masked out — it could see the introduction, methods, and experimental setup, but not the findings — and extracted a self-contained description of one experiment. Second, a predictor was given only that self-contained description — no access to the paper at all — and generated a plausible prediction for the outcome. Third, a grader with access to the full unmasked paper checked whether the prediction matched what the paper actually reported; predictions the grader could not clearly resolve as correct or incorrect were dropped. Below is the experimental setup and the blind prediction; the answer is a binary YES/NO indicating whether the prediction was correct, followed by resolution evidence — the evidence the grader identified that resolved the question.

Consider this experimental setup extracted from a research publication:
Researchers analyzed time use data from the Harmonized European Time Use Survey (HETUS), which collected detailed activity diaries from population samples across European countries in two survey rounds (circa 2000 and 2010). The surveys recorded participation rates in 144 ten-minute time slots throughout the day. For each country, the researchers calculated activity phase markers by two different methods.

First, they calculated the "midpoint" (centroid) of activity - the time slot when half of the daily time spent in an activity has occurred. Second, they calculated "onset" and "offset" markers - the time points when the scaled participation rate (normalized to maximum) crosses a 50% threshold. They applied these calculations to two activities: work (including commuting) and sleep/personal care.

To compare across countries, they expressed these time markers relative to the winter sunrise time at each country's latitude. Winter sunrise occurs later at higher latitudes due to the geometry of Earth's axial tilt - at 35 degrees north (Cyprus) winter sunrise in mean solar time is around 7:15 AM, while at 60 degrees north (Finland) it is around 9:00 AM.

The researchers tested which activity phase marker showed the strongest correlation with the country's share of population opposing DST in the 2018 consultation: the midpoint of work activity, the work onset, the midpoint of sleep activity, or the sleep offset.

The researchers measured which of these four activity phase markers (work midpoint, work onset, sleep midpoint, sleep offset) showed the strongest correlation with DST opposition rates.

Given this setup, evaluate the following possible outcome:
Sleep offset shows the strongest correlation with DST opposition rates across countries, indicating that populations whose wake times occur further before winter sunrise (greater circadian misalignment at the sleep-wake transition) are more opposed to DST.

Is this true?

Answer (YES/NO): NO